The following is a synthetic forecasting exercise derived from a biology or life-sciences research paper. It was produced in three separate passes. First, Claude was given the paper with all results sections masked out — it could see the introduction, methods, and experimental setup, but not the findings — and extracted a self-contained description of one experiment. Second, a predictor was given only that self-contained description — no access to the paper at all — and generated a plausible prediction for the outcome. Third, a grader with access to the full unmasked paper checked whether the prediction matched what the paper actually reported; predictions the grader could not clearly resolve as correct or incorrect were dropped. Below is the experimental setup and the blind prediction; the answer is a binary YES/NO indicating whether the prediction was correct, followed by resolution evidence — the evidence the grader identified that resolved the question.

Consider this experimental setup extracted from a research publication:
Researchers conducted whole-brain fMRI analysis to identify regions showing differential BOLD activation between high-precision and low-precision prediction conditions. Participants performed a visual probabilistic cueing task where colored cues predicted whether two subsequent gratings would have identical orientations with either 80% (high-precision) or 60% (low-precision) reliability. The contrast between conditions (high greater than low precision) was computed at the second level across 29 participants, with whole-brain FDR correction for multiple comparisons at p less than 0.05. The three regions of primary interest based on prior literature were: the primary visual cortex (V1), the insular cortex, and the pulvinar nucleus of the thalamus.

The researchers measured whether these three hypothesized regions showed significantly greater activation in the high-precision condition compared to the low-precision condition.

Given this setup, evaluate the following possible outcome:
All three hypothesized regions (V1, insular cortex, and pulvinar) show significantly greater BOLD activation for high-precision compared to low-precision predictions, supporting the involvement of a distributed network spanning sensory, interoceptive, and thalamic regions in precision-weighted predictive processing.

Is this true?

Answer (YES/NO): NO